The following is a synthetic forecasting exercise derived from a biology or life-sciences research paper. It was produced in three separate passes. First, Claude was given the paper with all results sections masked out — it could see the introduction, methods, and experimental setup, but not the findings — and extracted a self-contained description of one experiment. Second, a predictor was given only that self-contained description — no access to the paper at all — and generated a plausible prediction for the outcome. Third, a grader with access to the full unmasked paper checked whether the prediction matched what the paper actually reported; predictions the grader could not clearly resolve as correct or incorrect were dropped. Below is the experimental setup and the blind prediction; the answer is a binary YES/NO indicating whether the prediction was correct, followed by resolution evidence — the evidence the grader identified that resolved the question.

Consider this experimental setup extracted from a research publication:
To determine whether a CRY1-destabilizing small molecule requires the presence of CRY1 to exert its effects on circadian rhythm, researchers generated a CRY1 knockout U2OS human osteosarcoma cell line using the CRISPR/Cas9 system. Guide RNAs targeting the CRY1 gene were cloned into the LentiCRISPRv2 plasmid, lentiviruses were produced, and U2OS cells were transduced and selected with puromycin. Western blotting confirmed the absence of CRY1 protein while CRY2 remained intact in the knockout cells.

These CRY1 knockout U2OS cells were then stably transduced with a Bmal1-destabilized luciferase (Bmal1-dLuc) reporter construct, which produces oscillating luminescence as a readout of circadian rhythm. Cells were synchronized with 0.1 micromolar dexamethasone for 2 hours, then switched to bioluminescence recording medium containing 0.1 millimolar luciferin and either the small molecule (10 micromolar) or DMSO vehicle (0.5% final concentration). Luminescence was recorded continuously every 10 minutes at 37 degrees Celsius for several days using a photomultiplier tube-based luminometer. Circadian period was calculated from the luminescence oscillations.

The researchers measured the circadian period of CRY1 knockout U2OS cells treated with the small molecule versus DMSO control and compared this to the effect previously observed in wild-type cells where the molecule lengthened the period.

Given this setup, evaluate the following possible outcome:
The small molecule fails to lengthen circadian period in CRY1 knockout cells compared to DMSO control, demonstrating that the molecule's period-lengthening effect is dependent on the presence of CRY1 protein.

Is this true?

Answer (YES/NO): YES